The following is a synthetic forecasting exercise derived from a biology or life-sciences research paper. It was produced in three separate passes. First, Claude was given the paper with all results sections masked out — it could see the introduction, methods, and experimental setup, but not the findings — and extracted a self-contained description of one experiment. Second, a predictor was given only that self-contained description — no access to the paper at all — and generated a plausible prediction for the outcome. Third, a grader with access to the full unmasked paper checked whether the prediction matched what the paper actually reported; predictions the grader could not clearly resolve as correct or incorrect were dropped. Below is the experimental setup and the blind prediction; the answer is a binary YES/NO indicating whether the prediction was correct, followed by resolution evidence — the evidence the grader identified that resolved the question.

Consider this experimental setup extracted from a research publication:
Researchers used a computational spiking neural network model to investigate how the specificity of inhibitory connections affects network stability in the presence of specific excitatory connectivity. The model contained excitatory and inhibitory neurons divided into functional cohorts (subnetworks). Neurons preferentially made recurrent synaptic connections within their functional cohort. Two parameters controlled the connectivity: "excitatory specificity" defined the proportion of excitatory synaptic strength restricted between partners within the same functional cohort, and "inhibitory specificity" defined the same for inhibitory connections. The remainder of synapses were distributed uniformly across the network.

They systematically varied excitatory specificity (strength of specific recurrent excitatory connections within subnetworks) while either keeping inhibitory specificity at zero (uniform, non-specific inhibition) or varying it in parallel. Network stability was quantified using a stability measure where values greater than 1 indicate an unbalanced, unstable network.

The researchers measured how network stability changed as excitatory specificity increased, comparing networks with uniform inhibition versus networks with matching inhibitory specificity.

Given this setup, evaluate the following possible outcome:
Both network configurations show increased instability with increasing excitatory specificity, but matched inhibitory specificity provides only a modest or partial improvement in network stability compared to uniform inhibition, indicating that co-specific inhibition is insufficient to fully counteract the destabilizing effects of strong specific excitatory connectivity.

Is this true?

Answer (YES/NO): NO